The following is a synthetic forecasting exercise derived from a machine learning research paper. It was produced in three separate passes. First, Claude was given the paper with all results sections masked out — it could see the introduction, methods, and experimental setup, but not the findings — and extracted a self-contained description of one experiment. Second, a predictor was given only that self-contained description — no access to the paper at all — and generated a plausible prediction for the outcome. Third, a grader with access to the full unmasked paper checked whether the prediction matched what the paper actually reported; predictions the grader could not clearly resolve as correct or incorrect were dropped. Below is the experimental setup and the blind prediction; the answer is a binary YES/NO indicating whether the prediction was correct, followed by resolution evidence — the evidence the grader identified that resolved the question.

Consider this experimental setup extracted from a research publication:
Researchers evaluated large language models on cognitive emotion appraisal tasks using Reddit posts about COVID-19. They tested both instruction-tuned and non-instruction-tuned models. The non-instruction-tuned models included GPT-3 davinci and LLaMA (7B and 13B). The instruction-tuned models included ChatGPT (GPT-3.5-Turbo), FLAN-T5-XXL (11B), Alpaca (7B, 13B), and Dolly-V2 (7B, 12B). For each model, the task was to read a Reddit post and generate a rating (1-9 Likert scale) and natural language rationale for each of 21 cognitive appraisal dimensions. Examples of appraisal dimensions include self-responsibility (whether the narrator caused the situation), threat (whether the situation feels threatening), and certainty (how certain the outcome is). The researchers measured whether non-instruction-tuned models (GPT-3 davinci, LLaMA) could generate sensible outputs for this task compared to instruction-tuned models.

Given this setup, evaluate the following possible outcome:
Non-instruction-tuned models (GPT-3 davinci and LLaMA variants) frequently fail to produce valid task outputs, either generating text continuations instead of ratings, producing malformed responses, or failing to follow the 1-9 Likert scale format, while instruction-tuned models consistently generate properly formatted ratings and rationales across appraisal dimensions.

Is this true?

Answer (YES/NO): NO